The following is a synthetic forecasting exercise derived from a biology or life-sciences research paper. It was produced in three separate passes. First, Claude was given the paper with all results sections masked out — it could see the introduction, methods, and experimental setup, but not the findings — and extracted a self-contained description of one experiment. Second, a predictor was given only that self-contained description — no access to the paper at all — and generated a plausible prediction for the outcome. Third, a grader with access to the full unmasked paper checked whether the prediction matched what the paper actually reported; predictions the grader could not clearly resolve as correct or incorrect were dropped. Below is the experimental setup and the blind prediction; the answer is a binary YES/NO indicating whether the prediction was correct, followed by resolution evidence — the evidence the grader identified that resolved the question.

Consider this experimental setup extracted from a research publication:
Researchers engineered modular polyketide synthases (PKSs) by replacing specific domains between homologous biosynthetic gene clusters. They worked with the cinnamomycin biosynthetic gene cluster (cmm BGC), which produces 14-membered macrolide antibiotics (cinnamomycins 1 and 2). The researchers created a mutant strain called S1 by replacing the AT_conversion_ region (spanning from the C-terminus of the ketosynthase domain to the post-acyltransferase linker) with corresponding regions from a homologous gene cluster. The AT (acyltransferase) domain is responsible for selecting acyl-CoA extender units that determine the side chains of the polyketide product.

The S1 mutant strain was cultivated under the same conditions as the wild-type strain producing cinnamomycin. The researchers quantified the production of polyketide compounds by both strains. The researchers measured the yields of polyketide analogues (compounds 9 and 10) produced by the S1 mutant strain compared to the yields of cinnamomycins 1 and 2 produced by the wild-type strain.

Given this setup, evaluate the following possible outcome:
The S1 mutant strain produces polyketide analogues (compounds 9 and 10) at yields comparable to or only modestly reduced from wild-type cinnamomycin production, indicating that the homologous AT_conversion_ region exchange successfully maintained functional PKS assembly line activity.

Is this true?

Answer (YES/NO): YES